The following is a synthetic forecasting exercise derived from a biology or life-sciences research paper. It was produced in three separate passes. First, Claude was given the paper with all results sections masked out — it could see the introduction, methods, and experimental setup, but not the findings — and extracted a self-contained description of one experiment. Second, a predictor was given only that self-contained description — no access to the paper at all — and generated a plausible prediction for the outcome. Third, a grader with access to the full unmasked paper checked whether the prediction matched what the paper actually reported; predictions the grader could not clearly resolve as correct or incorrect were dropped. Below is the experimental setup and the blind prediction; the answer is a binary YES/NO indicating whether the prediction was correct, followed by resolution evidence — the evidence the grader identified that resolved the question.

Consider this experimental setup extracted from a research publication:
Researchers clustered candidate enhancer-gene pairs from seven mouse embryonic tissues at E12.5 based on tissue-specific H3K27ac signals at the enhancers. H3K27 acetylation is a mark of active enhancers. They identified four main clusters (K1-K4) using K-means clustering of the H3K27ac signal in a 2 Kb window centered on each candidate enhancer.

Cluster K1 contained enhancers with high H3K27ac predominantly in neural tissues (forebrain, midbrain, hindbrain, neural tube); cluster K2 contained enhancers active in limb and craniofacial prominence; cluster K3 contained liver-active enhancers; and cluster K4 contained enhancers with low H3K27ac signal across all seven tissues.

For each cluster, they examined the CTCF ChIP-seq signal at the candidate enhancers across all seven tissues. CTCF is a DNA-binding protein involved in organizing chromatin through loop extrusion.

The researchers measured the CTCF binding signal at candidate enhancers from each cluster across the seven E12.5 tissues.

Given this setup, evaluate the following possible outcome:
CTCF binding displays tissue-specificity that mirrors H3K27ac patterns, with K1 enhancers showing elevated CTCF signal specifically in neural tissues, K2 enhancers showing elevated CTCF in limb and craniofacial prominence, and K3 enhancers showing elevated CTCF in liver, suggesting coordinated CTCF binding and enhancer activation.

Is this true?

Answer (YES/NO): NO